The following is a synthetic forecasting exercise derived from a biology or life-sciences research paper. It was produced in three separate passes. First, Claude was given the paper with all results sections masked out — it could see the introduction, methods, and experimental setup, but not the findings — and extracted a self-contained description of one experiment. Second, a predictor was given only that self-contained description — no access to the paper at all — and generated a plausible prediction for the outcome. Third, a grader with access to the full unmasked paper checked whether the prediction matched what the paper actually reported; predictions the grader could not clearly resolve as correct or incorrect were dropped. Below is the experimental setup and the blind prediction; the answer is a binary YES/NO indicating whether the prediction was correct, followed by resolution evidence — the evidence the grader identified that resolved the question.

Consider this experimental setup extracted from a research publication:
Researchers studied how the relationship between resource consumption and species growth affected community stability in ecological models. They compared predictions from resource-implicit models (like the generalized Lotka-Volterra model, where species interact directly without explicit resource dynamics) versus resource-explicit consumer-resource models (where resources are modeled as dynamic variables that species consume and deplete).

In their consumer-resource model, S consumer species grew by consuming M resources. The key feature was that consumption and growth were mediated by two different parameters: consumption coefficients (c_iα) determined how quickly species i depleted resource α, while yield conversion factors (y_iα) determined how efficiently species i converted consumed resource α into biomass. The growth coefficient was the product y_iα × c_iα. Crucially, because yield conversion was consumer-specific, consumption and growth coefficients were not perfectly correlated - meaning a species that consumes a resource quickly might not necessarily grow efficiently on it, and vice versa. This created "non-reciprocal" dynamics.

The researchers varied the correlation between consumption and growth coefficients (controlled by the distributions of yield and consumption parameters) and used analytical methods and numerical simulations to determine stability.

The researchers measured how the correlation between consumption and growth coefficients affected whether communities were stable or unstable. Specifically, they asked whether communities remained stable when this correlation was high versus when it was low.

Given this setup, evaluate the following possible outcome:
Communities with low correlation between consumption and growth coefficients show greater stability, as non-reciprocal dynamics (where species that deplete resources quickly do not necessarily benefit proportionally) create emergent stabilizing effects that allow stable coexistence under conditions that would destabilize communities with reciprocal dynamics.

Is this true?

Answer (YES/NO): NO